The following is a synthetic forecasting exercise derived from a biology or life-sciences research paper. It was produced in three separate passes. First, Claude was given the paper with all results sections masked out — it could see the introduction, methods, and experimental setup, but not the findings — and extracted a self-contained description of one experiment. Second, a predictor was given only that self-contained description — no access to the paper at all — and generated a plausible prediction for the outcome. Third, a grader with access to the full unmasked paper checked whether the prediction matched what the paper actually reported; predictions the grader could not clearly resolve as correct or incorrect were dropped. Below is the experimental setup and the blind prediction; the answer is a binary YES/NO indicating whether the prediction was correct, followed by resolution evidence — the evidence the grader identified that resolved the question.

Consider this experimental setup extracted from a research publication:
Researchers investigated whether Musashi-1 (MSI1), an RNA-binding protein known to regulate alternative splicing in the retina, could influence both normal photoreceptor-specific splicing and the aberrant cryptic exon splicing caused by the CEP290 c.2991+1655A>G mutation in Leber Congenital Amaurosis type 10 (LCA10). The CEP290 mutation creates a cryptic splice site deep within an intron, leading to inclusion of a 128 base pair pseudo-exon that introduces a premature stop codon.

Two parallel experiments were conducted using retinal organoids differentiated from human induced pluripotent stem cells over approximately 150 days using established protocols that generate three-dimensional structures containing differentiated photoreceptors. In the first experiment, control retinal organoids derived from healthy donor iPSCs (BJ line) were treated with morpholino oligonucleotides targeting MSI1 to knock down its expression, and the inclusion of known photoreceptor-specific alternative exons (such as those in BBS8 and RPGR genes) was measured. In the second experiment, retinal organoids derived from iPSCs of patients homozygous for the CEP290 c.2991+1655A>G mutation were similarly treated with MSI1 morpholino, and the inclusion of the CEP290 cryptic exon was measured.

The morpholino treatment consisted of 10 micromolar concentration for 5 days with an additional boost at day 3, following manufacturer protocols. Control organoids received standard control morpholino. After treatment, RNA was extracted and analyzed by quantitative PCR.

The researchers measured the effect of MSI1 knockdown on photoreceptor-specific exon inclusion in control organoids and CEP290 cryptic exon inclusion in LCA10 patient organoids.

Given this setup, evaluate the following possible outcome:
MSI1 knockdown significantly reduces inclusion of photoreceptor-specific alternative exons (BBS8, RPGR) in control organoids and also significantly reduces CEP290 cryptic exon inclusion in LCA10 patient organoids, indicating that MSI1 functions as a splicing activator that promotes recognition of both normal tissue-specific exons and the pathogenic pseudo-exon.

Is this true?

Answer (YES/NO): NO